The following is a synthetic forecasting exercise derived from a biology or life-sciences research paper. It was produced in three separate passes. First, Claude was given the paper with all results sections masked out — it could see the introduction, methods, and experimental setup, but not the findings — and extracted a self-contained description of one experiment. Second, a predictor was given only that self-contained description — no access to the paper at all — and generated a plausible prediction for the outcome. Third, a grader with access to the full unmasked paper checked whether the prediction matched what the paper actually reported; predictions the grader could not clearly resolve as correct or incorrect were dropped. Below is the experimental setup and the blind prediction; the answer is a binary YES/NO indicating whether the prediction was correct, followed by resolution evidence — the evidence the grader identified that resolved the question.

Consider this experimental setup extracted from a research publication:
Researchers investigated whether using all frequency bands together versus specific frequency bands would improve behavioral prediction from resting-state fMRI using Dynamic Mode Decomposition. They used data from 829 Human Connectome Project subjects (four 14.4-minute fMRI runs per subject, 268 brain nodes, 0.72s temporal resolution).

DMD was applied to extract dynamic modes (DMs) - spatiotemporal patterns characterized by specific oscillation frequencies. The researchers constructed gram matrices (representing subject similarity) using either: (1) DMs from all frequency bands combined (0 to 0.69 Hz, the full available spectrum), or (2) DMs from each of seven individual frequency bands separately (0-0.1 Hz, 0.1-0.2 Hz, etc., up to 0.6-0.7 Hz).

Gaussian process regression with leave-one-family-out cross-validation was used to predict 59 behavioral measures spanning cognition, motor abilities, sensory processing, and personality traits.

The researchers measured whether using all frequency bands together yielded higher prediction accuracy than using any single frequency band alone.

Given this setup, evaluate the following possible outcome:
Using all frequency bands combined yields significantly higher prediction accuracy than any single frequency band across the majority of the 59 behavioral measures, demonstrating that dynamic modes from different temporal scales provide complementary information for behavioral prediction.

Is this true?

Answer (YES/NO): NO